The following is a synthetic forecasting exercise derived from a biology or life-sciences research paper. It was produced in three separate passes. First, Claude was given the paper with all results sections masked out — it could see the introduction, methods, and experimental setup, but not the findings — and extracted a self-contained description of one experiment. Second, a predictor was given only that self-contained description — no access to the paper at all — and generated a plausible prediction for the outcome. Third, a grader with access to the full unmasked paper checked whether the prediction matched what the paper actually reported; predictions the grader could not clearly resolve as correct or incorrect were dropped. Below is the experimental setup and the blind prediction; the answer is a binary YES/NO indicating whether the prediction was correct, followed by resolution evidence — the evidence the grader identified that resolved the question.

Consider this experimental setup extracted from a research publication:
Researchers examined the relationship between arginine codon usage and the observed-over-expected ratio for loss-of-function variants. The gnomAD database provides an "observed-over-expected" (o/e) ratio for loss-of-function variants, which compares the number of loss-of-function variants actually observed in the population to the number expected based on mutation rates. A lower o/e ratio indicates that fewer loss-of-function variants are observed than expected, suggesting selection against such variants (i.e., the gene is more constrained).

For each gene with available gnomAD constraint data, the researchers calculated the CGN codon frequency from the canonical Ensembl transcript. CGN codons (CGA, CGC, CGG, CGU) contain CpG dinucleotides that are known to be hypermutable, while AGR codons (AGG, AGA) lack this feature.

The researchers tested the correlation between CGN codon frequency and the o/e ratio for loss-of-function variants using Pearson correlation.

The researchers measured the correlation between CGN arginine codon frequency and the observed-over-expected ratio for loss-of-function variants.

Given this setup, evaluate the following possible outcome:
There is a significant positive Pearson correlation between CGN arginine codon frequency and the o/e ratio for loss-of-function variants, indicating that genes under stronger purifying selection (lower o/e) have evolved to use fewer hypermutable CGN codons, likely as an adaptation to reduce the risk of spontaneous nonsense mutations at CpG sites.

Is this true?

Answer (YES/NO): NO